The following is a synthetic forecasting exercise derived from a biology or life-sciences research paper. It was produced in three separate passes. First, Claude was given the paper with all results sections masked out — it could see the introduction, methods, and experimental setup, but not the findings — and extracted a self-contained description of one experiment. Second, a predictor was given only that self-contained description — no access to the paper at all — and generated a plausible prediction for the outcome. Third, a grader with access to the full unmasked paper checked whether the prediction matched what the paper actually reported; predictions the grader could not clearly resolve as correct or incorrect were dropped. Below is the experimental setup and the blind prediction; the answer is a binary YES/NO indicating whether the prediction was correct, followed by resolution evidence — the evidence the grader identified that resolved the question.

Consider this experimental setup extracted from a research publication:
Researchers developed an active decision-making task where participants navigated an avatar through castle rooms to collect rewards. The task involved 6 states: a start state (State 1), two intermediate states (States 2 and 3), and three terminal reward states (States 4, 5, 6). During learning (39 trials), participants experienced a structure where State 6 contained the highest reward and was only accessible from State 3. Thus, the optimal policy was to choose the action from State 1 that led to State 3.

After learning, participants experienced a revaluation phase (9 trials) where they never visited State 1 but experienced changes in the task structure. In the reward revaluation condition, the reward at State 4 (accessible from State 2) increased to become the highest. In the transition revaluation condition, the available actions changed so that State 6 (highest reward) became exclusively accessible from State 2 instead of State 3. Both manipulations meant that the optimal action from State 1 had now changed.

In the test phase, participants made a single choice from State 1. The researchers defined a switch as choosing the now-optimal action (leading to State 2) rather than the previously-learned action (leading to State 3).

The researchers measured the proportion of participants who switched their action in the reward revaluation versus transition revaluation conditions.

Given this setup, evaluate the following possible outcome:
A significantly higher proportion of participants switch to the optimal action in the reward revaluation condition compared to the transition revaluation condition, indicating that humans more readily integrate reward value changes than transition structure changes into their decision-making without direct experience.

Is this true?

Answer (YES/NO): YES